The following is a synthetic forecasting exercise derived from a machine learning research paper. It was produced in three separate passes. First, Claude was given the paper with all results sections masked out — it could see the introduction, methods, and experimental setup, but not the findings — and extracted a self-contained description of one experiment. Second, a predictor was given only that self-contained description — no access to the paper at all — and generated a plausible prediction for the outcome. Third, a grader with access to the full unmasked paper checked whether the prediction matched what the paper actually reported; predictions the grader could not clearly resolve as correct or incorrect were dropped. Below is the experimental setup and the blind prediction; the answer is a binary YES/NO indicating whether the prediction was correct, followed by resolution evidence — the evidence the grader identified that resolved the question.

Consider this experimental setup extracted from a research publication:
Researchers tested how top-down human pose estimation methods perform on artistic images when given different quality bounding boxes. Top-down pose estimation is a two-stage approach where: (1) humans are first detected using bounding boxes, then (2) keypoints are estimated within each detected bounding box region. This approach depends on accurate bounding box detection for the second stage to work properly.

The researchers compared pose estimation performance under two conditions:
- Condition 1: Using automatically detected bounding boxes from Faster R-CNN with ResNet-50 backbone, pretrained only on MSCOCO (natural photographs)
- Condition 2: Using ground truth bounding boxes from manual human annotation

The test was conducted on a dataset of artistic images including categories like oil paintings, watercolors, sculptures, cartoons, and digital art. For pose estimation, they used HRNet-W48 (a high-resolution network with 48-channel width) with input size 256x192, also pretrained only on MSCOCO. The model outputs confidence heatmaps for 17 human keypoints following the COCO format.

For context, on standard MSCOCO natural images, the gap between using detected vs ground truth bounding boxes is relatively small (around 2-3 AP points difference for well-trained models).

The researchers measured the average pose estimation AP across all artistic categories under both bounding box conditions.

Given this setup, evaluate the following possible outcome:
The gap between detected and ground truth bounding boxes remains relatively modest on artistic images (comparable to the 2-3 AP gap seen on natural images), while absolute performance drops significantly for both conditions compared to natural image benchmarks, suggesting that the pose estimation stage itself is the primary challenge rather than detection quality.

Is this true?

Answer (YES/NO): NO